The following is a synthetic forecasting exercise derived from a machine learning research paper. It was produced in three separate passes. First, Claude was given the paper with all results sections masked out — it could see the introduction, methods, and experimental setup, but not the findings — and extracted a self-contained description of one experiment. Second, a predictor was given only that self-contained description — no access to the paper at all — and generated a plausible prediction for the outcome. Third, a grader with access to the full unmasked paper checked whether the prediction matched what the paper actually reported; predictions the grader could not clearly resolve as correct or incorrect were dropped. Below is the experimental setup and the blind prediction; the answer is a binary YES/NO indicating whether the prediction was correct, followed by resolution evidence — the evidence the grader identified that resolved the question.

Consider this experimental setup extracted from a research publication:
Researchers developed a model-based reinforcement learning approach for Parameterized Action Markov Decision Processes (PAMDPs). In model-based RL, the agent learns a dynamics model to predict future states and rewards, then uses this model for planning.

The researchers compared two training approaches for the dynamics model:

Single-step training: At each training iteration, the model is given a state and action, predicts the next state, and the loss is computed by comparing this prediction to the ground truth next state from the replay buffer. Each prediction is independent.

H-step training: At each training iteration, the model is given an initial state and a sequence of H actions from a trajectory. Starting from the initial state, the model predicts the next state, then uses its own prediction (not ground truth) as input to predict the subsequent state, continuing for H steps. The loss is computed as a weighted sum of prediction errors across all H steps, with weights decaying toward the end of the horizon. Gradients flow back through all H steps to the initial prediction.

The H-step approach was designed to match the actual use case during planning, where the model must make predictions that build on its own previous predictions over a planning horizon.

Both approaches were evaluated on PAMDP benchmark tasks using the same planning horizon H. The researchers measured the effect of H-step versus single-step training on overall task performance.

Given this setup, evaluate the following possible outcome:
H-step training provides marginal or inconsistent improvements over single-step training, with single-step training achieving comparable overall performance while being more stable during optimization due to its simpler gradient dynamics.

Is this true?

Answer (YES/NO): NO